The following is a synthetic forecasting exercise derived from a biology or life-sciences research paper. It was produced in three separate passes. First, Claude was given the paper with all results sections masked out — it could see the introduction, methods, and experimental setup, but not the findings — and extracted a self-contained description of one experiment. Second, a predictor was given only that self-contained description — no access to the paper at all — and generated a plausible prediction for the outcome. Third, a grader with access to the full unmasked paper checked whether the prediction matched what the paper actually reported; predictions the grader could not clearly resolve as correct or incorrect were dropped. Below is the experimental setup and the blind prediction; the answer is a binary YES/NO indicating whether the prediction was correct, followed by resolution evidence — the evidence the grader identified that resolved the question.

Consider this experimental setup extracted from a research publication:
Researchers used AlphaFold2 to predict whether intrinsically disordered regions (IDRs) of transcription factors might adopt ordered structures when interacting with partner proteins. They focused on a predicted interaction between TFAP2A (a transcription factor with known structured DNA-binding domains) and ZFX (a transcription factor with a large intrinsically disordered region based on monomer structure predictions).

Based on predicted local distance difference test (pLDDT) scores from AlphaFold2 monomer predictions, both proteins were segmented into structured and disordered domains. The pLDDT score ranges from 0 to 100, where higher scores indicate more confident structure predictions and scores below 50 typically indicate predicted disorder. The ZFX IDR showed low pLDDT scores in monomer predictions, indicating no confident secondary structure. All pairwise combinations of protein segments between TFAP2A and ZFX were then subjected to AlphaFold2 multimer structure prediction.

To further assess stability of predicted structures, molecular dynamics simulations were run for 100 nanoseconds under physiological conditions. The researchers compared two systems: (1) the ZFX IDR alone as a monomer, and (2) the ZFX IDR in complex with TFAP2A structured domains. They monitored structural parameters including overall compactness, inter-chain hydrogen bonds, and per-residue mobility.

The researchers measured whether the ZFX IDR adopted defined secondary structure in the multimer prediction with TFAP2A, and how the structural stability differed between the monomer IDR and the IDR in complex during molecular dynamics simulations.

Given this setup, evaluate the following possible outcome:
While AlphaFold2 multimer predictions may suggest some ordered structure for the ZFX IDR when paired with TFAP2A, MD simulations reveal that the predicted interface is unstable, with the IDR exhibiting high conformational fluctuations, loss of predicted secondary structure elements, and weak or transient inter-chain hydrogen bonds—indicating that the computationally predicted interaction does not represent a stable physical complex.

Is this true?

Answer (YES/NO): NO